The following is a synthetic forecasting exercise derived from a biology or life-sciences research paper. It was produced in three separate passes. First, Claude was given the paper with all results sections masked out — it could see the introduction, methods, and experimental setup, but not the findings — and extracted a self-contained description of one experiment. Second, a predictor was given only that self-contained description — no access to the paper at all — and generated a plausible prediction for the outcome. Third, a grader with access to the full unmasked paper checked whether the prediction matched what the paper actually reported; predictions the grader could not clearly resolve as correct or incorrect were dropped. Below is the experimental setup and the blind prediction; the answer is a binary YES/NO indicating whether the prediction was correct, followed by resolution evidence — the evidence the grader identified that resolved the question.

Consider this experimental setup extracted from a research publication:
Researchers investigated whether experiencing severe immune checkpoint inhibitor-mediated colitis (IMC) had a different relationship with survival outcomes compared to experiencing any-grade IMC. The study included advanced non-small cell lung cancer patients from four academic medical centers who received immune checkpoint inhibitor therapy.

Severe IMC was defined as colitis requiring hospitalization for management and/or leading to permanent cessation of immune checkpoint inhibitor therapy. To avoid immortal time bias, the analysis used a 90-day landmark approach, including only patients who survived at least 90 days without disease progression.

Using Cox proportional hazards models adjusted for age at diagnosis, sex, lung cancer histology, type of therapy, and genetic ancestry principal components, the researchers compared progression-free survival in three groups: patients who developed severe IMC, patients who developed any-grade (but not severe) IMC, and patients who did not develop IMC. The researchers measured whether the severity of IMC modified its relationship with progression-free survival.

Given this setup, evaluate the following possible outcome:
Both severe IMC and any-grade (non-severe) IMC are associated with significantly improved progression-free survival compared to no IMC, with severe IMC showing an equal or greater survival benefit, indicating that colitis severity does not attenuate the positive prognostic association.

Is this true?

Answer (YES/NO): NO